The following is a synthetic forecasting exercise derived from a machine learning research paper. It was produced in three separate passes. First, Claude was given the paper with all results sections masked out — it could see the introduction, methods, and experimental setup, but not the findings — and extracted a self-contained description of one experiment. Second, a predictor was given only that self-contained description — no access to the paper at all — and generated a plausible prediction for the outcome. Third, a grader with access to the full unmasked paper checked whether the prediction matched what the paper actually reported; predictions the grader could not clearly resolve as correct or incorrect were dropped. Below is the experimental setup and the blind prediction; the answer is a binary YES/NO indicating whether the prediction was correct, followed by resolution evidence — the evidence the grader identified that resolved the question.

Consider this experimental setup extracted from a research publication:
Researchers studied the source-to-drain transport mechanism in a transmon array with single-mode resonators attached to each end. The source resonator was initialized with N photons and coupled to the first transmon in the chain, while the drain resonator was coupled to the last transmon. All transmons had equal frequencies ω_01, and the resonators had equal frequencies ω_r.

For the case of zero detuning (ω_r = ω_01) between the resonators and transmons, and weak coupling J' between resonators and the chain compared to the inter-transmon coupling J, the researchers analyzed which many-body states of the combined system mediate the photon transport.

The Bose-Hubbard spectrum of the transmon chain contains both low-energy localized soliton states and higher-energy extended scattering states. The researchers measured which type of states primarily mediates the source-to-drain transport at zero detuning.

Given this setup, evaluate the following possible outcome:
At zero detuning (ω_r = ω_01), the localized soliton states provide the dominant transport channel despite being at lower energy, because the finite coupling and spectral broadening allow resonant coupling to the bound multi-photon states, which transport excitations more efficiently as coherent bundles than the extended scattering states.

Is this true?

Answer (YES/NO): NO